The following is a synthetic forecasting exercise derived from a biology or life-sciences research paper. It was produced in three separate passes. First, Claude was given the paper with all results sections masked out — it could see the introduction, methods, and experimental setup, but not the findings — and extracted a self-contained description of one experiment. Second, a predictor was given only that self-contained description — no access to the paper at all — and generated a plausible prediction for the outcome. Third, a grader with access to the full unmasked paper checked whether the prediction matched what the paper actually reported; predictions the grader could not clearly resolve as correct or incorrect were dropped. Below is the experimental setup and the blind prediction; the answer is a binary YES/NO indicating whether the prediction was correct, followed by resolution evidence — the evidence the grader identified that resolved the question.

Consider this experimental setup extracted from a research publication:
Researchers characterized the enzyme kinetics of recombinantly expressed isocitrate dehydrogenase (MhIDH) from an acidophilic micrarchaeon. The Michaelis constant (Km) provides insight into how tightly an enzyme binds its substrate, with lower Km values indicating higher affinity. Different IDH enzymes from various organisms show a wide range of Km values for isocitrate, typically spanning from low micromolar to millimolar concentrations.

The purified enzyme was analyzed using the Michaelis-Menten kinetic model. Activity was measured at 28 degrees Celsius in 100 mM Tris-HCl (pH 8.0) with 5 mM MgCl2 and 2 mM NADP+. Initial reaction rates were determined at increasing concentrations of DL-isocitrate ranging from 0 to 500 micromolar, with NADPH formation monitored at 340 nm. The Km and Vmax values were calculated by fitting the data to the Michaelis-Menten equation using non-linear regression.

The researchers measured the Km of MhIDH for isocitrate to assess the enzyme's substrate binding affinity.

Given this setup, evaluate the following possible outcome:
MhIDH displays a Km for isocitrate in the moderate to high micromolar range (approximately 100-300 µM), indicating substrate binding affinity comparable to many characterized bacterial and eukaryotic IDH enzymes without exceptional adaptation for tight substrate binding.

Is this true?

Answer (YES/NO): NO